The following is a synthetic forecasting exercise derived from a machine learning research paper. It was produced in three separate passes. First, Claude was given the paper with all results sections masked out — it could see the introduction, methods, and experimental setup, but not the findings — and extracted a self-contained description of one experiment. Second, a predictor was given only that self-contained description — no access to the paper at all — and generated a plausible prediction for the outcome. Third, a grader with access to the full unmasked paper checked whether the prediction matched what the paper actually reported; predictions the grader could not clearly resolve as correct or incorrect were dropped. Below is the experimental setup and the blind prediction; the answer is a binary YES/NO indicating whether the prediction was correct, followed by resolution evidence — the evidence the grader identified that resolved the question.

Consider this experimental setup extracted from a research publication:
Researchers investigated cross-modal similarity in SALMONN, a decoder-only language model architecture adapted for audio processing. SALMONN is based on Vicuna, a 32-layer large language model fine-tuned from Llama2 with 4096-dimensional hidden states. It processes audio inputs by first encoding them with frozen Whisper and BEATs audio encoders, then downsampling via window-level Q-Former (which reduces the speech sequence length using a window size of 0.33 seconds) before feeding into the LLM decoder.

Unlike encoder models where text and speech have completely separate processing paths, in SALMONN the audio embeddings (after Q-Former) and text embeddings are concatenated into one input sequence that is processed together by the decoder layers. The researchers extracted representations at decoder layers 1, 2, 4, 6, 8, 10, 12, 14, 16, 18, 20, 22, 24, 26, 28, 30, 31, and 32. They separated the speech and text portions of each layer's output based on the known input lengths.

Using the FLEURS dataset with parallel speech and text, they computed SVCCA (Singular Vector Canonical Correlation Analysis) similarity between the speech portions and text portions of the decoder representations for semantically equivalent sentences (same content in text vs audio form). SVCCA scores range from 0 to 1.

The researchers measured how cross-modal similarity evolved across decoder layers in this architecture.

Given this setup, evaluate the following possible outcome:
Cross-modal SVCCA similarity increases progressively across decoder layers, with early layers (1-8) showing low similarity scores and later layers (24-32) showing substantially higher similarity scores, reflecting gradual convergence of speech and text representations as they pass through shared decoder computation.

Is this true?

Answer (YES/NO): NO